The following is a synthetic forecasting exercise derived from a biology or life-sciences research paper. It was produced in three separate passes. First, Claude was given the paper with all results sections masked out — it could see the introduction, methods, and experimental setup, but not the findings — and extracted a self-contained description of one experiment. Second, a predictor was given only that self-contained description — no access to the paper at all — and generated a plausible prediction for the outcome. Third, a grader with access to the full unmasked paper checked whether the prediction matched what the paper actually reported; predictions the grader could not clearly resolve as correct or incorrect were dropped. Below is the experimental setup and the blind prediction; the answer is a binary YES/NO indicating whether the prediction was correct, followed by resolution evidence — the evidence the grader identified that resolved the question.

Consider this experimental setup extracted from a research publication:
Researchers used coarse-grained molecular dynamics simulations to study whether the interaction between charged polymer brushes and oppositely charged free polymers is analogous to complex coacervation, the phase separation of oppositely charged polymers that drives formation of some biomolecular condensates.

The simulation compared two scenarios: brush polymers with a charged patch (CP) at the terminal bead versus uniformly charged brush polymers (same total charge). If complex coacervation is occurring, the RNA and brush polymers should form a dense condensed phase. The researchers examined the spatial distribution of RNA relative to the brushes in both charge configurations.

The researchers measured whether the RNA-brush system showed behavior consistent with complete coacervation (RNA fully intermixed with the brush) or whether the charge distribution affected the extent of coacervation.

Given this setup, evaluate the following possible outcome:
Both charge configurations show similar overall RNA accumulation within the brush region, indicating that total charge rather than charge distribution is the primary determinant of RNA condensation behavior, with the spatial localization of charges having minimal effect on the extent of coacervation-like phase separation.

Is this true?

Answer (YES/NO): NO